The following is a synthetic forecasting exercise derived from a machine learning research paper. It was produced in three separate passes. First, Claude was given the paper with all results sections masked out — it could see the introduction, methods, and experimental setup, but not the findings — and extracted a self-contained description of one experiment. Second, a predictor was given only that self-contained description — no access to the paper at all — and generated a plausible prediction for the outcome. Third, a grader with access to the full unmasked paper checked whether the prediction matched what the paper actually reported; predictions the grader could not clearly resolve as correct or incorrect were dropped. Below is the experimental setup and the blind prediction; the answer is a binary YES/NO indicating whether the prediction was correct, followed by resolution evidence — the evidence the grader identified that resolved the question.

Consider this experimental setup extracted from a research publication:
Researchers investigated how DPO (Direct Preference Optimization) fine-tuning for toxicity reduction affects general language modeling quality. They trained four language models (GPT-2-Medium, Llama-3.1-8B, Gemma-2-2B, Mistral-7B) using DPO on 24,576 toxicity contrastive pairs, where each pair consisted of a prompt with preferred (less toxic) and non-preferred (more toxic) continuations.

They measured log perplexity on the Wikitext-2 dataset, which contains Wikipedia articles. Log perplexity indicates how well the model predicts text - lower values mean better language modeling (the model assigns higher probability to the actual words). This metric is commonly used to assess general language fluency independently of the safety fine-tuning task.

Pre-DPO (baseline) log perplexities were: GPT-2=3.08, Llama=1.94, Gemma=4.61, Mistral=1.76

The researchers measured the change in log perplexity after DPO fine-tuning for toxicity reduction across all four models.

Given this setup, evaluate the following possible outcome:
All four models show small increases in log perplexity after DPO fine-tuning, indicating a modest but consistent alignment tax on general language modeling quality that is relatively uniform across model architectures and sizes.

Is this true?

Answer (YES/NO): NO